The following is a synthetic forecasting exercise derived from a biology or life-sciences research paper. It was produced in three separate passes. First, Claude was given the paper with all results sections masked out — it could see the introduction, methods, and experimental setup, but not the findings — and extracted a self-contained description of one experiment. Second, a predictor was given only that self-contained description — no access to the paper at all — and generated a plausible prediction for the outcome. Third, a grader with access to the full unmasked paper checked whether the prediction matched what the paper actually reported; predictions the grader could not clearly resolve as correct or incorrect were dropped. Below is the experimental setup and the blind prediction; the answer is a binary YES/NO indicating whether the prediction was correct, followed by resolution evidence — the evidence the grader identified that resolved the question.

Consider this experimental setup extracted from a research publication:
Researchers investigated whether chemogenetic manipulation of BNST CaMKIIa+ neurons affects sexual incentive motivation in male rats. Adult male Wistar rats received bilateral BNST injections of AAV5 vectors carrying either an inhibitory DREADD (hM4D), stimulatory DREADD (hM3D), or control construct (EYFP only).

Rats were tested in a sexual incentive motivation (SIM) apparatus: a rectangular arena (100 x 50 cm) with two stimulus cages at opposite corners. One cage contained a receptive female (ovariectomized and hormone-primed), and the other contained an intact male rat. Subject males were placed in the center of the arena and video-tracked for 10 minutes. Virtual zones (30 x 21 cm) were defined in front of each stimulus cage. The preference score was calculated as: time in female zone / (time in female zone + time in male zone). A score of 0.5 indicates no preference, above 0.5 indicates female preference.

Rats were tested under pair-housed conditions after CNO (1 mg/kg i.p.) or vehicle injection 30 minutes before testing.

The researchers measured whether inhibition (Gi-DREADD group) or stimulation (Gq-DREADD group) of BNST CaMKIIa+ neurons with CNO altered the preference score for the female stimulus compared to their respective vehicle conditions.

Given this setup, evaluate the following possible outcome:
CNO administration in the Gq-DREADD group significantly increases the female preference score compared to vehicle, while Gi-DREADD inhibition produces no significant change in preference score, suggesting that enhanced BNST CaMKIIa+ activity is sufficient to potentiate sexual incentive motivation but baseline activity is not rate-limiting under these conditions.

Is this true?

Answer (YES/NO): NO